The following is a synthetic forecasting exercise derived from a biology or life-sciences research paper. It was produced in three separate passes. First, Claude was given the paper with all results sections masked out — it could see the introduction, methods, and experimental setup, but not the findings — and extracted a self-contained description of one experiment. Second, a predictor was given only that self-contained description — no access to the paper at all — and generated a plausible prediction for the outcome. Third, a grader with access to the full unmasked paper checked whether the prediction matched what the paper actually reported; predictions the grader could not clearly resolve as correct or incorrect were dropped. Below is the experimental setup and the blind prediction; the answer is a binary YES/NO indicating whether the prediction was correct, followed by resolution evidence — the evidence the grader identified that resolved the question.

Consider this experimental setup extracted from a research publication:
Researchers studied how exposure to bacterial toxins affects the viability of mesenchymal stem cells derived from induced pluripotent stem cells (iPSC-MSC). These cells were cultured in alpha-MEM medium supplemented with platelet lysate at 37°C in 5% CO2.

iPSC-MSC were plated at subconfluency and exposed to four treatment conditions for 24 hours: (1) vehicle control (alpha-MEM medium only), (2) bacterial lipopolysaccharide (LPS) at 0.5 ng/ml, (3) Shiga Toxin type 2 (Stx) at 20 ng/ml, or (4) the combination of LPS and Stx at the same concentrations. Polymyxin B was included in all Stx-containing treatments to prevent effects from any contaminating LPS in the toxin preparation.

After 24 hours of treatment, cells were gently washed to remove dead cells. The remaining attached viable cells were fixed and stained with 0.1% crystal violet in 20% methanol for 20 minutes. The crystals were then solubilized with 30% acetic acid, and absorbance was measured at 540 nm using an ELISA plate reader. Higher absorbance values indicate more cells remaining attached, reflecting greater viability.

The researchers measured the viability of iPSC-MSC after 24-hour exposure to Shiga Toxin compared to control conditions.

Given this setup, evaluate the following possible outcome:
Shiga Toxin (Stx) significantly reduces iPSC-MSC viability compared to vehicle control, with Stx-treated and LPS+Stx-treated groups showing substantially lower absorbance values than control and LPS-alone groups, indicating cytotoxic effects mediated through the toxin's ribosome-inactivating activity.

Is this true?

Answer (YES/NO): NO